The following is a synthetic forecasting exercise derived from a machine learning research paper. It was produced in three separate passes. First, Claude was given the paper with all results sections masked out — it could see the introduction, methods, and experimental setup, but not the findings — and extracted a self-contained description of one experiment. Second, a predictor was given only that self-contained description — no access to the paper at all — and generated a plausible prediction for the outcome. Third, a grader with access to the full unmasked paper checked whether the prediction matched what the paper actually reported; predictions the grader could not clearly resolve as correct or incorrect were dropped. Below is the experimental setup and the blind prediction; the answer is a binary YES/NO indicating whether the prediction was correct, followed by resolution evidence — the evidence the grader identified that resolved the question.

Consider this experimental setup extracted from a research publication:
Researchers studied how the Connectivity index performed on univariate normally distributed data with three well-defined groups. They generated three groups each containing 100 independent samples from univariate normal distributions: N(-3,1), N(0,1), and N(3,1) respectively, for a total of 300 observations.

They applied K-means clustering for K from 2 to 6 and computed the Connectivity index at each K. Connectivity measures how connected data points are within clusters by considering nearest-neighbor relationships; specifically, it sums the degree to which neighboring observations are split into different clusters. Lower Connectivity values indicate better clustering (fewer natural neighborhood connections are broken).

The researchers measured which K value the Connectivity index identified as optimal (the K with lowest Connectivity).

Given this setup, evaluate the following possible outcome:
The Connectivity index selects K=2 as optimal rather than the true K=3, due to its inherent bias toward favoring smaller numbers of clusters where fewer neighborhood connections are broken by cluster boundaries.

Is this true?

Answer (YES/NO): YES